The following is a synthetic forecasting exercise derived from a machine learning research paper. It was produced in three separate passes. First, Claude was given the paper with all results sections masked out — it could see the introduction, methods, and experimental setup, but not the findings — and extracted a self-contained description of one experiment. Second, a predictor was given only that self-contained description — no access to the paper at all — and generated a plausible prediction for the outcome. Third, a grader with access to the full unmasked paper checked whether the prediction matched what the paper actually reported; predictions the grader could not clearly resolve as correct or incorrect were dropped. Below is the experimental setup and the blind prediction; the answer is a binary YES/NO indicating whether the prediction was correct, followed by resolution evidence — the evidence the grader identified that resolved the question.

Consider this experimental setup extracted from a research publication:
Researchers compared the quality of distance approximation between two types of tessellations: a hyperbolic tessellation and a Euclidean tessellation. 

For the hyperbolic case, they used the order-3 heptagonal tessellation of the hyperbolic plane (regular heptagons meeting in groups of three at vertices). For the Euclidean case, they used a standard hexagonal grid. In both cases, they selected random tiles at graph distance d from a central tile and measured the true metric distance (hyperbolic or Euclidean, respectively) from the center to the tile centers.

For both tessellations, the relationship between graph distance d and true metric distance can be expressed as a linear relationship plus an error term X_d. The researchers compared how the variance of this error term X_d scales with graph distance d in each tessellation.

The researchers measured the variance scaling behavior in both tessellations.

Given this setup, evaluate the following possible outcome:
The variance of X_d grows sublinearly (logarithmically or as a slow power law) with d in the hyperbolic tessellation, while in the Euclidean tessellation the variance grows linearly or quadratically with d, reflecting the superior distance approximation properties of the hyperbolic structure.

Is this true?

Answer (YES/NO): NO